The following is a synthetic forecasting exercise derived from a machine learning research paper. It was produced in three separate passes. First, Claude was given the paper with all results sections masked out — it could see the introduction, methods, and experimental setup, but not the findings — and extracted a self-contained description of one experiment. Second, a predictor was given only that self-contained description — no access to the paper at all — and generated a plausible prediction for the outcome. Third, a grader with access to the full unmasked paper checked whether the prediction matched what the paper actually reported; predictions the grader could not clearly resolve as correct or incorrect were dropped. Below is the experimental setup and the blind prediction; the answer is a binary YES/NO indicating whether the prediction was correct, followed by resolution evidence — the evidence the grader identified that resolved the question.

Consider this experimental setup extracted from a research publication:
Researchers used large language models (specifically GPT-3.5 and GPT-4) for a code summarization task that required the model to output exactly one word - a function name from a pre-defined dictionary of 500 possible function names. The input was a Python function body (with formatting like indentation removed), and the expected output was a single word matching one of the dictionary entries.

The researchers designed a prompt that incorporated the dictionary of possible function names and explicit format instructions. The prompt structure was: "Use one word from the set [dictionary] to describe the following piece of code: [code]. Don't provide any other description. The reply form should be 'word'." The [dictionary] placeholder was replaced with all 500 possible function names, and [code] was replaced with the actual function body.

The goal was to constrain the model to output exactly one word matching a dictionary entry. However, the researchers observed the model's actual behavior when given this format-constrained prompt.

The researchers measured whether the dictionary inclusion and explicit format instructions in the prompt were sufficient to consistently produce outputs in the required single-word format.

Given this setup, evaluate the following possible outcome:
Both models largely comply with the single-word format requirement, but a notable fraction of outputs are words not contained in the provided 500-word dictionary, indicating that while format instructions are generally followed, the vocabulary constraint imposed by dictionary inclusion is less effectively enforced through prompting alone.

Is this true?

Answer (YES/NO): NO